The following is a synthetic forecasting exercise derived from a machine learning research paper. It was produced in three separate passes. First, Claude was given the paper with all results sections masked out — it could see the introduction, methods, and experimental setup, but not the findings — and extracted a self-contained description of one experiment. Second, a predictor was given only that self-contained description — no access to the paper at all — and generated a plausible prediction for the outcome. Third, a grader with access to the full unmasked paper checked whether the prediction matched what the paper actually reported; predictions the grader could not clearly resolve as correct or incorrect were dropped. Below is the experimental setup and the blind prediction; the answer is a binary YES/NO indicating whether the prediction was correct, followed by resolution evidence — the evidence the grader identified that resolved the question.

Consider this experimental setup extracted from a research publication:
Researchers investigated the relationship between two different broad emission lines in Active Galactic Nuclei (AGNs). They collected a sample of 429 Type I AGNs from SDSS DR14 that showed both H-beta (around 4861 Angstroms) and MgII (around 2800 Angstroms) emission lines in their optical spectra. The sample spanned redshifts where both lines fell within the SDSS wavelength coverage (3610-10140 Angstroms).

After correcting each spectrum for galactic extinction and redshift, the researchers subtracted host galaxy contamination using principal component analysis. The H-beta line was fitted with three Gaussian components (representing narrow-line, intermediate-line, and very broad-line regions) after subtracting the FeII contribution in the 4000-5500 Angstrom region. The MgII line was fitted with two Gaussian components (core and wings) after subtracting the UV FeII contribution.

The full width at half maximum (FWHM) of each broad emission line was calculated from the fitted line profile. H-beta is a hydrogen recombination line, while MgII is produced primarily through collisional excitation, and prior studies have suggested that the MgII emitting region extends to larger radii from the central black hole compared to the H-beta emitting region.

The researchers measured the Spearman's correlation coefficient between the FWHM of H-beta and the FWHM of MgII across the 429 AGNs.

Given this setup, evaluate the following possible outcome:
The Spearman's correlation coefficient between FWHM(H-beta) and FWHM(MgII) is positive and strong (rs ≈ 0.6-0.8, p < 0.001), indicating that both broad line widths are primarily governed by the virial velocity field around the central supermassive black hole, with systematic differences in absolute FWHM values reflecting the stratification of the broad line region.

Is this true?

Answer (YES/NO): NO